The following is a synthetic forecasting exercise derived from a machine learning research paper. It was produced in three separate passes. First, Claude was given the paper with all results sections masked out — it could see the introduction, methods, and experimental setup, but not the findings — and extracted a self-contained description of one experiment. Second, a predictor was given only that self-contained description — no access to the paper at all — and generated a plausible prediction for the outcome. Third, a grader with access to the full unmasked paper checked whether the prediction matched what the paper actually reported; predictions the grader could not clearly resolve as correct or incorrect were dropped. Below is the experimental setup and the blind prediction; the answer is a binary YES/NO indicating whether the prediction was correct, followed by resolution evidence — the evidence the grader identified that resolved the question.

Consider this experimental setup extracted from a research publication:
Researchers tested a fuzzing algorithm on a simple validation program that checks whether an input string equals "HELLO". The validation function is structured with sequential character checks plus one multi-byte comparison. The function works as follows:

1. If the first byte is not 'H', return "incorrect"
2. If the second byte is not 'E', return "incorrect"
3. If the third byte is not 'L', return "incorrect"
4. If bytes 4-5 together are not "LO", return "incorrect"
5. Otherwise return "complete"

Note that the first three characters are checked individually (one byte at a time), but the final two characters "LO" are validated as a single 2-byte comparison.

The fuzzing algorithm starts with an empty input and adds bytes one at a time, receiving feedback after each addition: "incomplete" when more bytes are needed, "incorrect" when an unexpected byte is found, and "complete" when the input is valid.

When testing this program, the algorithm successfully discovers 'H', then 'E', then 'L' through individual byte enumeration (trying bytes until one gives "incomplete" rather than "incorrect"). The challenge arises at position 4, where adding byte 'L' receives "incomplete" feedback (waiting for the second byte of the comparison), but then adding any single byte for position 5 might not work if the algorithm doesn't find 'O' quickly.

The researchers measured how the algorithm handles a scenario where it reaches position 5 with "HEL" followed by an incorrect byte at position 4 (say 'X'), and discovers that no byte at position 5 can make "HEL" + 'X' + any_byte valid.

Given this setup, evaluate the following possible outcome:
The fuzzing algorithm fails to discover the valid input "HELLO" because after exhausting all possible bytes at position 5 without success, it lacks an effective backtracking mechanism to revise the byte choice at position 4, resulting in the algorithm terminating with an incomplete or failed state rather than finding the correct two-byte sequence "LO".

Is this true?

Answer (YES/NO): NO